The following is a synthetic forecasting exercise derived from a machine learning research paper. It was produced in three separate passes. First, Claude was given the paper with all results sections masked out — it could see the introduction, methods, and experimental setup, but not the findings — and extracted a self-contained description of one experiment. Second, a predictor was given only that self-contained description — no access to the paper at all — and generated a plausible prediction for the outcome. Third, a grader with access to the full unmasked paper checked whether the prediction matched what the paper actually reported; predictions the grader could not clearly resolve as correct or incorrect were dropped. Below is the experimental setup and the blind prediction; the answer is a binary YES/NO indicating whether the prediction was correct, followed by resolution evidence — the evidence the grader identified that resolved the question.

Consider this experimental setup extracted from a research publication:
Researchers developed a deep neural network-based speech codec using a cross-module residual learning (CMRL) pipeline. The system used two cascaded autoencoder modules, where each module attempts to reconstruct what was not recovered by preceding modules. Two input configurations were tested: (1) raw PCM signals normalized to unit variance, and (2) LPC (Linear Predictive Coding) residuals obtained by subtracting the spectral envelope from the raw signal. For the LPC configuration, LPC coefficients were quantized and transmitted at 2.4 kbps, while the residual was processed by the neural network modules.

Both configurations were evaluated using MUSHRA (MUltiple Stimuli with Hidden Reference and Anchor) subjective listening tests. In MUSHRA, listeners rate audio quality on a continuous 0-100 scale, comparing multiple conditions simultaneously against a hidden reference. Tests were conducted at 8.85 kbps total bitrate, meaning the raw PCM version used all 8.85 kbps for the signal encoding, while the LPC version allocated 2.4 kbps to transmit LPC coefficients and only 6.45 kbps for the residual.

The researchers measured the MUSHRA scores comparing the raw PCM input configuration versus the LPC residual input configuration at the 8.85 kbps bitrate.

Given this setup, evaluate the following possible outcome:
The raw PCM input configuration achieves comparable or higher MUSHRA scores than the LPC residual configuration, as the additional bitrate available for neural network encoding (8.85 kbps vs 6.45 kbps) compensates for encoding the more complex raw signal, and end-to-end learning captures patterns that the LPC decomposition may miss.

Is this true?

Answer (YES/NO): NO